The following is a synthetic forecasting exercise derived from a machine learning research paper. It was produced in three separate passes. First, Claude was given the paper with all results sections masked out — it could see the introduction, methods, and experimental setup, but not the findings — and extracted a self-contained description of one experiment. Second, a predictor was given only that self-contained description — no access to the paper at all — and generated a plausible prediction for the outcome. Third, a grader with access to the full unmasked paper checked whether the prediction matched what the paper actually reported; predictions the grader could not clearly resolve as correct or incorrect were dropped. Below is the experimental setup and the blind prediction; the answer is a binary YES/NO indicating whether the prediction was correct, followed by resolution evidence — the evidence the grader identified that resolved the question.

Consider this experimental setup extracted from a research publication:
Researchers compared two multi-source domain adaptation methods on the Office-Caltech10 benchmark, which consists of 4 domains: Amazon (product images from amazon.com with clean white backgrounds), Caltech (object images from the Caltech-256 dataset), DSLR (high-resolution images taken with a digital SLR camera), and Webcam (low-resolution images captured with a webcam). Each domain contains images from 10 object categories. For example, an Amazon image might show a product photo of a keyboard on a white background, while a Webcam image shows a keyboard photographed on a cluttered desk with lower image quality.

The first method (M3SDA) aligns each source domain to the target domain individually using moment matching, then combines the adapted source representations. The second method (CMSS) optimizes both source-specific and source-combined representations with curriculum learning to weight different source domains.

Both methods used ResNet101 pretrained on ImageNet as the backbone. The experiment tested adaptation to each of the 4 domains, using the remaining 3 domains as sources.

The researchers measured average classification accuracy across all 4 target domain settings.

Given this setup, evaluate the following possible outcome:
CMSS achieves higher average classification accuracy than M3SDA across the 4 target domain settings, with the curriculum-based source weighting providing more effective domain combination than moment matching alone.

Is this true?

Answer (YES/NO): YES